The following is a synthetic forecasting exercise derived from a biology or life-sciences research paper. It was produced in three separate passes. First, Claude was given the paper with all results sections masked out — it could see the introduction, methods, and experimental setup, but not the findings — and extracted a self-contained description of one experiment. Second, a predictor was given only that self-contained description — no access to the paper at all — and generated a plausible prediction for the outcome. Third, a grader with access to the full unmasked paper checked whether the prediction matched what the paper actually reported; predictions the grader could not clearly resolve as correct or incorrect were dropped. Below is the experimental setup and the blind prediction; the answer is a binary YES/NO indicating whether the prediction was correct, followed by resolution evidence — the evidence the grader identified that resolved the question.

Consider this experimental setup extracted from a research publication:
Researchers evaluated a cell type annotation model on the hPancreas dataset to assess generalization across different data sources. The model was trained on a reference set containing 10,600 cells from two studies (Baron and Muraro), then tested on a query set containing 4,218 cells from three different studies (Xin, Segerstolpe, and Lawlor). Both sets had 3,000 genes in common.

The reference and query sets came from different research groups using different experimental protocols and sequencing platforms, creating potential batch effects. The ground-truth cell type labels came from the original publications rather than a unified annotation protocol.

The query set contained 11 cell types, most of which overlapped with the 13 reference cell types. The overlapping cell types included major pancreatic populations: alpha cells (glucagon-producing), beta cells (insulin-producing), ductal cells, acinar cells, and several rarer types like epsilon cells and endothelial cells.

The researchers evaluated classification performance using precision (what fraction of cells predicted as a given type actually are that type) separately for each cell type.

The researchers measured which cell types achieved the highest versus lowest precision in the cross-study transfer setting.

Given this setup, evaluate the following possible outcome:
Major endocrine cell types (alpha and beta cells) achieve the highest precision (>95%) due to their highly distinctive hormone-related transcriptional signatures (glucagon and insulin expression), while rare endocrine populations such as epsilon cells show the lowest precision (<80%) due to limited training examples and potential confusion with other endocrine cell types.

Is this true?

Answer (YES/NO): NO